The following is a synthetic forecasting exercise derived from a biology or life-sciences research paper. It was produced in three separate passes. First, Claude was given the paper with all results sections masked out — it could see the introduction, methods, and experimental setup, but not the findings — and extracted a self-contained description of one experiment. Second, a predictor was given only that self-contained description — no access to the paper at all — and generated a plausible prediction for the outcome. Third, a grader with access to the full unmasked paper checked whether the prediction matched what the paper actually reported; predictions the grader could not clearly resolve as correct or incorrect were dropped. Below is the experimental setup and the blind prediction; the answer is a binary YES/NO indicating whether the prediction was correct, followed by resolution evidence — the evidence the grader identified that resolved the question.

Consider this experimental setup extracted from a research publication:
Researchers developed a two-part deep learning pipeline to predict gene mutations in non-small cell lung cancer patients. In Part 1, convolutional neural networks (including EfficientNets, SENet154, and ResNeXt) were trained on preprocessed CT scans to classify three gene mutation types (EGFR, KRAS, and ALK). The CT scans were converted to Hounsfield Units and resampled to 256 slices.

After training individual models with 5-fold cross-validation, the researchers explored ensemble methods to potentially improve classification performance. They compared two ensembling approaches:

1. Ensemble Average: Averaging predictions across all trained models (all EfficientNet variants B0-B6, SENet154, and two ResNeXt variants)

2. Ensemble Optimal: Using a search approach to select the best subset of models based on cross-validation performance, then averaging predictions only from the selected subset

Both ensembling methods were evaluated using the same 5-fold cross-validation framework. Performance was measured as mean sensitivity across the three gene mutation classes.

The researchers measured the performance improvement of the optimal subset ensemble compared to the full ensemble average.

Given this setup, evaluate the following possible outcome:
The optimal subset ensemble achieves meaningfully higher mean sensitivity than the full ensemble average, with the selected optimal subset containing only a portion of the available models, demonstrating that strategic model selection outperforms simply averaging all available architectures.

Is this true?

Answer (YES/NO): NO